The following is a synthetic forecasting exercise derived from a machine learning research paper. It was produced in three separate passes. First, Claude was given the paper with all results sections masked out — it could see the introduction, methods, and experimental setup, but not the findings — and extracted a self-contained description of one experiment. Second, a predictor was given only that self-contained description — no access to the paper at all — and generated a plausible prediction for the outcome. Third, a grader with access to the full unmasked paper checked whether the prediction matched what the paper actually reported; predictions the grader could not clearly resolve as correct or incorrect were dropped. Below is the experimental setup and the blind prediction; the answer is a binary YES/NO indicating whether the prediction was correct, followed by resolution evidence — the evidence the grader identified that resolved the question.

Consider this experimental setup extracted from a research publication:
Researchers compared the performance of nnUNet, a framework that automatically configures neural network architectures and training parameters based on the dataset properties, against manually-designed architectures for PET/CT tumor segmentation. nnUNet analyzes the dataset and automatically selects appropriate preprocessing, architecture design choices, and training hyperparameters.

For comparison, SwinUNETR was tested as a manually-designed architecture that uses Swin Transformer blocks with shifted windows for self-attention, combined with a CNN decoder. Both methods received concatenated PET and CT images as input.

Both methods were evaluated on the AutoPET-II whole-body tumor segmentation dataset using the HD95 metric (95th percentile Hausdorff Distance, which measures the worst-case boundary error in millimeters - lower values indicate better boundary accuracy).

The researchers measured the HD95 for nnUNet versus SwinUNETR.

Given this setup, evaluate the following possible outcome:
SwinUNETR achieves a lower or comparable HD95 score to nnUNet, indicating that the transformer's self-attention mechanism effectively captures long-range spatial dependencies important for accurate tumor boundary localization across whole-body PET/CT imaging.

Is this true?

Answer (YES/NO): NO